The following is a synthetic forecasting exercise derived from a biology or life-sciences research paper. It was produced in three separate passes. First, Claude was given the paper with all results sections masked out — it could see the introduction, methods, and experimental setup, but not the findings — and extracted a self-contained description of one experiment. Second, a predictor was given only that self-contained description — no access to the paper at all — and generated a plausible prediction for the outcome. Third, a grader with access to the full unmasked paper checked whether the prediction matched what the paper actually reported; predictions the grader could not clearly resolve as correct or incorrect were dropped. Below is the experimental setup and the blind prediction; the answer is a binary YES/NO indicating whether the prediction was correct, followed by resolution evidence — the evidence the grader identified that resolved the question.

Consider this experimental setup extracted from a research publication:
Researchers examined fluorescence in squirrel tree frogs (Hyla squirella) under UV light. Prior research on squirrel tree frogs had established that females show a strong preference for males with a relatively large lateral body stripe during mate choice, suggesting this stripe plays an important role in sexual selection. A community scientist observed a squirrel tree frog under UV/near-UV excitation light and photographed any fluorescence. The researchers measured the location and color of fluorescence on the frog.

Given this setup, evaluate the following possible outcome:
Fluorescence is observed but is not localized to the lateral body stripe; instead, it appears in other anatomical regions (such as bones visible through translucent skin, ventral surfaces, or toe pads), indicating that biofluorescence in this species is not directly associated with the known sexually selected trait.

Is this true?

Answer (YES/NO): NO